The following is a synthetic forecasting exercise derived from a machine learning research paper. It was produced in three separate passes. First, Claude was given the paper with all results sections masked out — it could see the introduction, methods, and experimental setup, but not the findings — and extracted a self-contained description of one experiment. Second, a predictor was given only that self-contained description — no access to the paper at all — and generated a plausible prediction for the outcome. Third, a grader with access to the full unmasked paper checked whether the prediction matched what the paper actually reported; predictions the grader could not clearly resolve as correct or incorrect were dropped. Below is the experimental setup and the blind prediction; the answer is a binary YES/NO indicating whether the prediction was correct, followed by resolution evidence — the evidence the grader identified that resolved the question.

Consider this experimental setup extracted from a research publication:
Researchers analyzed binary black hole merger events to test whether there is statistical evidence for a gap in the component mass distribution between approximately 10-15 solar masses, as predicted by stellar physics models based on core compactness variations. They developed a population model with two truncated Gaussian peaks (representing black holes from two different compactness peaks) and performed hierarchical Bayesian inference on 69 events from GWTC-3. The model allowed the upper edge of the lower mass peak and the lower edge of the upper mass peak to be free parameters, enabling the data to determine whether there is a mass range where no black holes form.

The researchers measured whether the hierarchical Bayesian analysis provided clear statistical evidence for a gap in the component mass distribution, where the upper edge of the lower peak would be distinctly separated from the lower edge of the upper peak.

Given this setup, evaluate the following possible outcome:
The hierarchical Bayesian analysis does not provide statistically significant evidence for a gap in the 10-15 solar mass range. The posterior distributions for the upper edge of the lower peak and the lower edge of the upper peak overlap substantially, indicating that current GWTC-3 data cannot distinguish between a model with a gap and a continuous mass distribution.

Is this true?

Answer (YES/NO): YES